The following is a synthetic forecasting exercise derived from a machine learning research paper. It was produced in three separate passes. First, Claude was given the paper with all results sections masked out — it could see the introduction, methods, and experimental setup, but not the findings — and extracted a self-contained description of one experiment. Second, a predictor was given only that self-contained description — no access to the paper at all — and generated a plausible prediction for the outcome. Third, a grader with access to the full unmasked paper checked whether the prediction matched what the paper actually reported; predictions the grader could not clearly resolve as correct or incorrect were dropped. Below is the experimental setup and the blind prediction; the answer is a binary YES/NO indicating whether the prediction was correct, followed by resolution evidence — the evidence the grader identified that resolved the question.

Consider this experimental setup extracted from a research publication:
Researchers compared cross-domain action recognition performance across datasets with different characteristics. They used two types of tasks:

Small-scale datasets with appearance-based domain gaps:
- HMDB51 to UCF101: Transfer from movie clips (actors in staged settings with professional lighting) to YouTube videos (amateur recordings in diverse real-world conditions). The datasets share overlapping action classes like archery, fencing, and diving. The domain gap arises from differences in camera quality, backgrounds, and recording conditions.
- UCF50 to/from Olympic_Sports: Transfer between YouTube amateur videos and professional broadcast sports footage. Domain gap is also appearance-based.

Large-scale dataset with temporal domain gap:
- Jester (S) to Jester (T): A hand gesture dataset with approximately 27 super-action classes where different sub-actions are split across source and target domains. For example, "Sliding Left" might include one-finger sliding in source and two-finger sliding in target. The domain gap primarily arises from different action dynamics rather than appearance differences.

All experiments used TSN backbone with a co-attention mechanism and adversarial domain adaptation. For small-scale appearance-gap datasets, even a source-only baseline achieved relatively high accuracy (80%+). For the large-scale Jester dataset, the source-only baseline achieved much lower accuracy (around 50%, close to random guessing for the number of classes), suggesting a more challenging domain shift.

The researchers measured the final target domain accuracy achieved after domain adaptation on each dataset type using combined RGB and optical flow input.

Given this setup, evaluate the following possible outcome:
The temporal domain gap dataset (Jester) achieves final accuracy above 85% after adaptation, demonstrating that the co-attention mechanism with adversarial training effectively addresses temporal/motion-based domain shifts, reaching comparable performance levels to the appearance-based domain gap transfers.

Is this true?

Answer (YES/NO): NO